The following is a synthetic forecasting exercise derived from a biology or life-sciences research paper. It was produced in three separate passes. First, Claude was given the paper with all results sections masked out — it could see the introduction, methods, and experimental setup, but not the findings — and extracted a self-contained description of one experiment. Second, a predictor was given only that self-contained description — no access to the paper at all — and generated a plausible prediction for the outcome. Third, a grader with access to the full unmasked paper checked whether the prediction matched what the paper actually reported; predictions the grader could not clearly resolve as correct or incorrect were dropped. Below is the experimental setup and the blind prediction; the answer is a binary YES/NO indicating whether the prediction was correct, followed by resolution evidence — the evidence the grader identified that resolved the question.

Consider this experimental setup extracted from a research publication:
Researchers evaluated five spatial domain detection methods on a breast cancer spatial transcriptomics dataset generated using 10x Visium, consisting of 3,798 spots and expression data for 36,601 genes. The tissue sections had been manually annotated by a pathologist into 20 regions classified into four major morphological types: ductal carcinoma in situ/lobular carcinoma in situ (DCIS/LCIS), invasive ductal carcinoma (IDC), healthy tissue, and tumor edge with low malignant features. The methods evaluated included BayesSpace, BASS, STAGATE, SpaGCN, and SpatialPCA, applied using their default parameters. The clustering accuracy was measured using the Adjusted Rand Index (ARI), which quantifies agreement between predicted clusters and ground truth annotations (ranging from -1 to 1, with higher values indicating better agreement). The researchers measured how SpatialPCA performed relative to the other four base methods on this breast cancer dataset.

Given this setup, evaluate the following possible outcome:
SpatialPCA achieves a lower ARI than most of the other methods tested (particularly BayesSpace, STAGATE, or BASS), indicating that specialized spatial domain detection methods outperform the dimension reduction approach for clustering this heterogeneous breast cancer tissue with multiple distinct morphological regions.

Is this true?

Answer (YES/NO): YES